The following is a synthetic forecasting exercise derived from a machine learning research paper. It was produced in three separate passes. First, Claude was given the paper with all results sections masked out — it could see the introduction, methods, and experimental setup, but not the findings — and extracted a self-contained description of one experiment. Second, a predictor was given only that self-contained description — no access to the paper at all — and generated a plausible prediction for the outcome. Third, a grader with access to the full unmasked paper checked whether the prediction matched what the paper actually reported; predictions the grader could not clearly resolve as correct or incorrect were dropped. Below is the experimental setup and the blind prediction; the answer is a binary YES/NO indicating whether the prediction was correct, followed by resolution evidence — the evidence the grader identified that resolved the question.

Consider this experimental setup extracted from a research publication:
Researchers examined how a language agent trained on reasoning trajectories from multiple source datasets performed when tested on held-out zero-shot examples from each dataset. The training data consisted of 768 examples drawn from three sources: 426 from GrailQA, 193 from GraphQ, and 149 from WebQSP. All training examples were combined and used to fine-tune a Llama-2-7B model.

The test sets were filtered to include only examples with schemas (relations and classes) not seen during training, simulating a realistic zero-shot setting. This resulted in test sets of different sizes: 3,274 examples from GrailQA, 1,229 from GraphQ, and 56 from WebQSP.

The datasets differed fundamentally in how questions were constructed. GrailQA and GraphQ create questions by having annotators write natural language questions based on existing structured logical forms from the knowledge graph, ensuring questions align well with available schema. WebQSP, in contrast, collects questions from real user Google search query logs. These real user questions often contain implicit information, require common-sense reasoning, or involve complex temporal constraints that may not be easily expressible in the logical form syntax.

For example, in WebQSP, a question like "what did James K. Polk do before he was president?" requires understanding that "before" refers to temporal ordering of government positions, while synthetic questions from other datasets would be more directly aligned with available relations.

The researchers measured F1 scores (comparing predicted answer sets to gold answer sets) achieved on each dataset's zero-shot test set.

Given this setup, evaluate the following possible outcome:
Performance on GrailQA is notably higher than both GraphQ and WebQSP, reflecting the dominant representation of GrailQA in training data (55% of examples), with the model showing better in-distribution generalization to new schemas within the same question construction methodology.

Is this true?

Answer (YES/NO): NO